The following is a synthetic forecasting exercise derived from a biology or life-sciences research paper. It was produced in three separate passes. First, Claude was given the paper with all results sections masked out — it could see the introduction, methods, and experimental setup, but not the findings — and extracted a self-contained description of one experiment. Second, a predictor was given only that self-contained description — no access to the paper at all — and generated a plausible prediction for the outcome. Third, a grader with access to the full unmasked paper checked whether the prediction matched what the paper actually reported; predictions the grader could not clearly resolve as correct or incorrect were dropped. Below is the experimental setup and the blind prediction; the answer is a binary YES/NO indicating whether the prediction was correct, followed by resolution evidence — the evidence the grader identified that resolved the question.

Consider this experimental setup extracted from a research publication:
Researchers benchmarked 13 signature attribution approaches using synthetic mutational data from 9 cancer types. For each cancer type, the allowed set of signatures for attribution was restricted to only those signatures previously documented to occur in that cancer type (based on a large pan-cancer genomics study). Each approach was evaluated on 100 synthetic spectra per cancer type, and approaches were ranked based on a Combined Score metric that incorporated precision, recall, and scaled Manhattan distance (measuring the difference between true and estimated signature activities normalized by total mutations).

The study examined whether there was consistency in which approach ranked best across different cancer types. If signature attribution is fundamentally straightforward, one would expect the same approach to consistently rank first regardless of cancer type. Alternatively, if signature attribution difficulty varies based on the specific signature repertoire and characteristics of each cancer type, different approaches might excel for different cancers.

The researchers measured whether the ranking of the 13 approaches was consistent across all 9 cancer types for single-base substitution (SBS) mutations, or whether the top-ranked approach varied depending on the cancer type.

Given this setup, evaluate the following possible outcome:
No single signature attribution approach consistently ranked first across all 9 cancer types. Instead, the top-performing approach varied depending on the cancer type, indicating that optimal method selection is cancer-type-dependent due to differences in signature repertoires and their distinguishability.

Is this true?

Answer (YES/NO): YES